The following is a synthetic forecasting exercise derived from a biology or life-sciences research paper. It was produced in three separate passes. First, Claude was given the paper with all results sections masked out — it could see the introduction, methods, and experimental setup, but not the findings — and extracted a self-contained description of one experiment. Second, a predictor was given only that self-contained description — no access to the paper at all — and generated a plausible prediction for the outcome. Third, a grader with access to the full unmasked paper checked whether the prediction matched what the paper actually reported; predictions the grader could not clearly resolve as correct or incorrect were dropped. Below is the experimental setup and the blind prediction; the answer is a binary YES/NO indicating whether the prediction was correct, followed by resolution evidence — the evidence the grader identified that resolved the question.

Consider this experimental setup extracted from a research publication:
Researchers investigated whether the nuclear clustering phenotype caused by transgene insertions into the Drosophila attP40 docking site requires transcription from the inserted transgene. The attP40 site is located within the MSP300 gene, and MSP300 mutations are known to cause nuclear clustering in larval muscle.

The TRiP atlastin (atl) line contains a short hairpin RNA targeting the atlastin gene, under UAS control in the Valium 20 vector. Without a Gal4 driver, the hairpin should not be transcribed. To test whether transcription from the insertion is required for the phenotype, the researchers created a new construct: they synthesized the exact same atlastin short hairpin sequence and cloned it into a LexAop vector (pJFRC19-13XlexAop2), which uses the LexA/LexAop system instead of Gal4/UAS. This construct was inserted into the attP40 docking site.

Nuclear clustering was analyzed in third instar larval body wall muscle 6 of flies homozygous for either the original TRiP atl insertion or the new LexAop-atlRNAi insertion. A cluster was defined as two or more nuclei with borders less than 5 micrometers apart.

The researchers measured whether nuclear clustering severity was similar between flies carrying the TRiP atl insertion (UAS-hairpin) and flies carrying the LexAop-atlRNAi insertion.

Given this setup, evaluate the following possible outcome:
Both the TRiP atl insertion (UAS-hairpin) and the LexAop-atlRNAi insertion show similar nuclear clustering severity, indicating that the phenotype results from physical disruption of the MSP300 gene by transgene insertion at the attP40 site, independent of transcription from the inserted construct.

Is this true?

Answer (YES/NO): NO